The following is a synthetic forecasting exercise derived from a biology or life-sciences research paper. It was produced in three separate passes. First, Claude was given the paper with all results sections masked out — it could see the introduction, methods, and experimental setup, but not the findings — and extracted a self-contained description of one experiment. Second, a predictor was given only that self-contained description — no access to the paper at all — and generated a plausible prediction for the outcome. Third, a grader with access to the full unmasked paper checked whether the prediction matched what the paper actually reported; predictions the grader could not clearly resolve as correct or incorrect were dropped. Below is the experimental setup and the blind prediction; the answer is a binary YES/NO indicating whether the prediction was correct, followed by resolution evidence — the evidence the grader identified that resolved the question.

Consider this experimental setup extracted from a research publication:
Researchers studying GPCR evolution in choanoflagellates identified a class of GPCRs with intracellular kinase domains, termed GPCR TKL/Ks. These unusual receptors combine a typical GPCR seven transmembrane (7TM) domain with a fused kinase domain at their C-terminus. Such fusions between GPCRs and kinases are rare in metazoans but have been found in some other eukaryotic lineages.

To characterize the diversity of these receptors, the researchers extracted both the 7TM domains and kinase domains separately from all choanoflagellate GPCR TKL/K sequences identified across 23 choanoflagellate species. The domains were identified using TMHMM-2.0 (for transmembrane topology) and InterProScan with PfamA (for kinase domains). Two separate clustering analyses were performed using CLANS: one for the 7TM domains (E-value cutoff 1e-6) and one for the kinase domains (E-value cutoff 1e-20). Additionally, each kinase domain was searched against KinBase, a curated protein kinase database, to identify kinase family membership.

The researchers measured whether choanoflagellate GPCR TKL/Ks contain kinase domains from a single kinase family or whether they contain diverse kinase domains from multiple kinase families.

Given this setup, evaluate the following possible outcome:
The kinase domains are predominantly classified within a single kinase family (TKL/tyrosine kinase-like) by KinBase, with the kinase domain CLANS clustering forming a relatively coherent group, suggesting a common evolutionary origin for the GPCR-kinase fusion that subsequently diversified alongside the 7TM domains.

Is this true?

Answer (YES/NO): NO